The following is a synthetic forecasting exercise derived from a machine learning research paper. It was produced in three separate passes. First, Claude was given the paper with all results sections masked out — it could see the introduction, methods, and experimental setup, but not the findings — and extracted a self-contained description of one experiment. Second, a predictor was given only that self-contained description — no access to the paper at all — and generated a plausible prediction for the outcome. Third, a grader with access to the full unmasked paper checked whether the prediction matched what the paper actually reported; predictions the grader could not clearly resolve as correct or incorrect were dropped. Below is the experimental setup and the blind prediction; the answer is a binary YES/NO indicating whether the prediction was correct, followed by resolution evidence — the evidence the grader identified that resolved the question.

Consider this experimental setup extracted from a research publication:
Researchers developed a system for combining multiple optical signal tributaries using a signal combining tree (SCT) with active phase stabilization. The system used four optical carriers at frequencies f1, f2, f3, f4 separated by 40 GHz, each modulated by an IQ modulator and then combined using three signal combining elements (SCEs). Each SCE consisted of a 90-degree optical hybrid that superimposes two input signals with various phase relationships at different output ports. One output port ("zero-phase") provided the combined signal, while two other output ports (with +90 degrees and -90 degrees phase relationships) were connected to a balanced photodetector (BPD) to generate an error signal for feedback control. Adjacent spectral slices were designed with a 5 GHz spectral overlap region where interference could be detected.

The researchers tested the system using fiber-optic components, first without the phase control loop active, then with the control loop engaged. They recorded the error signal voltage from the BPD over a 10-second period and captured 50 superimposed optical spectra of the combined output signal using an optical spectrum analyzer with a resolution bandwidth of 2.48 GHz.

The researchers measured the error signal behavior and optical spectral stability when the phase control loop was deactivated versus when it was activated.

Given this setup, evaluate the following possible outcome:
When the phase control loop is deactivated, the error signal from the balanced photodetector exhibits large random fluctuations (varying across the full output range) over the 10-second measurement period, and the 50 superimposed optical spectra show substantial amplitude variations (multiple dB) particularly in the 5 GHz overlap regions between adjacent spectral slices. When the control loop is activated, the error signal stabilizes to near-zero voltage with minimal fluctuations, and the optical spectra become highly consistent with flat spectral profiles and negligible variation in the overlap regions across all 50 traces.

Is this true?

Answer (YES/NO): YES